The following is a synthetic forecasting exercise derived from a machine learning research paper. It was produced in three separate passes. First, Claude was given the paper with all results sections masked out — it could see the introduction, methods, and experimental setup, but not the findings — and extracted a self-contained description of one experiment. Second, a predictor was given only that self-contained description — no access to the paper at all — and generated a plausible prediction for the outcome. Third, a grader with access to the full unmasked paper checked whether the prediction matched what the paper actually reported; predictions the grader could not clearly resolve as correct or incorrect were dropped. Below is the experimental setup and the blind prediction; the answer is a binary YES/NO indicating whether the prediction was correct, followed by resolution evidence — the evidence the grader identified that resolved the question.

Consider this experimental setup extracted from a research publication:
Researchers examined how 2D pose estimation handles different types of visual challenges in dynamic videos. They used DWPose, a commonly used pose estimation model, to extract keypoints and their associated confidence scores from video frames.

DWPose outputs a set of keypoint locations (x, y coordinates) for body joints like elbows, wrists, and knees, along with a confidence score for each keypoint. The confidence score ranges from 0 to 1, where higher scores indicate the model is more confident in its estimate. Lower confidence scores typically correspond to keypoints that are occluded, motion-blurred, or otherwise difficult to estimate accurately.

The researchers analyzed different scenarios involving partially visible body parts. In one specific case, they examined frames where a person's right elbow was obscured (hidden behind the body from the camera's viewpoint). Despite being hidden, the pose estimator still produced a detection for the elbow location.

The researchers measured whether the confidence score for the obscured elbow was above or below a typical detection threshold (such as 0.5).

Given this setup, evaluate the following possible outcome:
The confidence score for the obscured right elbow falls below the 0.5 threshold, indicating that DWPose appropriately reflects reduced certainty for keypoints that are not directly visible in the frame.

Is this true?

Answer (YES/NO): NO